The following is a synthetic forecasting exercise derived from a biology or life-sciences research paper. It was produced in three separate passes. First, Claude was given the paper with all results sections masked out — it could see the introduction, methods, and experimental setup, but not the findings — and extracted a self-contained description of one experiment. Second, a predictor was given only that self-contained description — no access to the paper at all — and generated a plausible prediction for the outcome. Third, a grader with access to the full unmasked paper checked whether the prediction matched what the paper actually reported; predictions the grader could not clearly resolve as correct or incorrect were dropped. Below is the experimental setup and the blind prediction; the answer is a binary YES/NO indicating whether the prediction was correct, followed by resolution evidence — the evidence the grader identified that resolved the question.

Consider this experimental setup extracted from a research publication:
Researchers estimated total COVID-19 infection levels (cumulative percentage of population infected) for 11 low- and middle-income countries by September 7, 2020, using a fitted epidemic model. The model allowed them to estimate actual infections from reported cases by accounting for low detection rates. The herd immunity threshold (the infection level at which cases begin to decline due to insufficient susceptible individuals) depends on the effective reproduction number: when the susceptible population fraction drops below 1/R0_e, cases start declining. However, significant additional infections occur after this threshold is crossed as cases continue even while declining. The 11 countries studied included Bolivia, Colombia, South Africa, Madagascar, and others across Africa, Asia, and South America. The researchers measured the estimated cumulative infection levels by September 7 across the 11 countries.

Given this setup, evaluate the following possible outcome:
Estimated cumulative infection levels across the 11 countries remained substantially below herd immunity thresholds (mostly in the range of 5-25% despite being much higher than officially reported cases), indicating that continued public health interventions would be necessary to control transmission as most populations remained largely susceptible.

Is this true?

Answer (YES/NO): NO